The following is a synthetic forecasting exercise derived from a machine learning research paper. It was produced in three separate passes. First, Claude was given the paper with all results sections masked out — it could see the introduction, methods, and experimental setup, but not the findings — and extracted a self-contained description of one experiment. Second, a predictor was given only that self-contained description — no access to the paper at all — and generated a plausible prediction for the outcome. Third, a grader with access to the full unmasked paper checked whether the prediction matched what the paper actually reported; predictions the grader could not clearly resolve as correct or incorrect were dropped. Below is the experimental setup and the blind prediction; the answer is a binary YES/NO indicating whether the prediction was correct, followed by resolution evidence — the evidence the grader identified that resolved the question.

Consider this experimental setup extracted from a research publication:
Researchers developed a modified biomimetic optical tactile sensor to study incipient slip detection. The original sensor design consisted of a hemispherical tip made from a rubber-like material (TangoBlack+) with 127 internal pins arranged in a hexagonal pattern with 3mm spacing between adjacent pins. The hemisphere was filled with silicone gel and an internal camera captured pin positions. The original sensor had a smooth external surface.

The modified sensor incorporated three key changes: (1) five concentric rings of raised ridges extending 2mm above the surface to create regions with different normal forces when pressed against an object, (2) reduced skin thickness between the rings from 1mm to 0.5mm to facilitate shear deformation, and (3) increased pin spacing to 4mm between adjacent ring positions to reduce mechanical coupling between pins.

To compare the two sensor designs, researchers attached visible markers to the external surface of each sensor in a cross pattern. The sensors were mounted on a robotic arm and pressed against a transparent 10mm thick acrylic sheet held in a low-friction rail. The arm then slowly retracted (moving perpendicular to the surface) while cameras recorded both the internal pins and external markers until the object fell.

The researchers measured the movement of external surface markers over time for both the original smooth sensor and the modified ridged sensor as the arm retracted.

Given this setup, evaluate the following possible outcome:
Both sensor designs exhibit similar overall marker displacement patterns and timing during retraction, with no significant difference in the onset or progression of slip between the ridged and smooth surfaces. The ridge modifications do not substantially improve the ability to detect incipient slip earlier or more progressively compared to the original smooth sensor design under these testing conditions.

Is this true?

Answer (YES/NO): NO